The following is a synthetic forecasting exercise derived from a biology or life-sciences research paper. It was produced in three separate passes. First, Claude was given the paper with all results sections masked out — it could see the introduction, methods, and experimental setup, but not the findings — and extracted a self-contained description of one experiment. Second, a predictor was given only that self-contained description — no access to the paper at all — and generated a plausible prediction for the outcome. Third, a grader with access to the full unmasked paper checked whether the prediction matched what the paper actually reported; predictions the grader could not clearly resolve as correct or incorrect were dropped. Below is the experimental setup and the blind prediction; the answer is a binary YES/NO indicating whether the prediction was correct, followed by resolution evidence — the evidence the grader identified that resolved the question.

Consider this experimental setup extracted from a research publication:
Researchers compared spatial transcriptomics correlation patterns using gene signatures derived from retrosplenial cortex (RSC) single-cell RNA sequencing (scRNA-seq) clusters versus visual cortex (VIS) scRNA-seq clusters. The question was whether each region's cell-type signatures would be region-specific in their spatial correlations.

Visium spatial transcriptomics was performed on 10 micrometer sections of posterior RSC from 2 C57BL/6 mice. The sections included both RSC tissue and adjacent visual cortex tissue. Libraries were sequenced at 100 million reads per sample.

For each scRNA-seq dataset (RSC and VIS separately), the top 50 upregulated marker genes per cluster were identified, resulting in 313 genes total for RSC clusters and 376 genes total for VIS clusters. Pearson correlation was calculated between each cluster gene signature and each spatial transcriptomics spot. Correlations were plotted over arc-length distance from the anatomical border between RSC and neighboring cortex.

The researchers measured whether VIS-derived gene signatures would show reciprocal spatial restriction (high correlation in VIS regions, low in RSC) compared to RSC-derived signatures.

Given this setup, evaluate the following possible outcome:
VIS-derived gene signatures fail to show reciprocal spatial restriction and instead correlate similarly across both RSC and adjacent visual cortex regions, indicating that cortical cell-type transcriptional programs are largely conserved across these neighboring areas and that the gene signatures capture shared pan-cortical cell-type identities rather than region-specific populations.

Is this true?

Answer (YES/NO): NO